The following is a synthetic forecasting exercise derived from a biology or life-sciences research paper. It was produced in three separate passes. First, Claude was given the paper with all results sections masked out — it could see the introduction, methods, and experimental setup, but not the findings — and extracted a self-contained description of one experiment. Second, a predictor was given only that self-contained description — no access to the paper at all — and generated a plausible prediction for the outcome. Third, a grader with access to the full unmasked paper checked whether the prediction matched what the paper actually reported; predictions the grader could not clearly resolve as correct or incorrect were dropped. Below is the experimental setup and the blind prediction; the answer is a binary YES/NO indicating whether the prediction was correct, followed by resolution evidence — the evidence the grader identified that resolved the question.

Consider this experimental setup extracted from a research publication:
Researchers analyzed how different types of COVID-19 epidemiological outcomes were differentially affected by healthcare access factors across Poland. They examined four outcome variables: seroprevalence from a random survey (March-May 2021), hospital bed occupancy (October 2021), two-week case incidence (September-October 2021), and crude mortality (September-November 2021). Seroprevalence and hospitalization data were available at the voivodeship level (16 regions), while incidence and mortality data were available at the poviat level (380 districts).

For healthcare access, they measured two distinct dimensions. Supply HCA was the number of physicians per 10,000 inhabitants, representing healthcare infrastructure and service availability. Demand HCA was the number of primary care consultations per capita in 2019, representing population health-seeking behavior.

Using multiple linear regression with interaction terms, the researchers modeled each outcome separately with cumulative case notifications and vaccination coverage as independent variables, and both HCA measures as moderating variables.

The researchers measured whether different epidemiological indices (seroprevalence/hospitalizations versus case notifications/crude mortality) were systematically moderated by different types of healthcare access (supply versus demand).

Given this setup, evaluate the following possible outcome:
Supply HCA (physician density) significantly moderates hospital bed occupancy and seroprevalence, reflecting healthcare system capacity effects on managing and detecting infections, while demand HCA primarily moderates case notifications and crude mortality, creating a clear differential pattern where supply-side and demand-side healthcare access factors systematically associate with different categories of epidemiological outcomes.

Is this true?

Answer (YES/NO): YES